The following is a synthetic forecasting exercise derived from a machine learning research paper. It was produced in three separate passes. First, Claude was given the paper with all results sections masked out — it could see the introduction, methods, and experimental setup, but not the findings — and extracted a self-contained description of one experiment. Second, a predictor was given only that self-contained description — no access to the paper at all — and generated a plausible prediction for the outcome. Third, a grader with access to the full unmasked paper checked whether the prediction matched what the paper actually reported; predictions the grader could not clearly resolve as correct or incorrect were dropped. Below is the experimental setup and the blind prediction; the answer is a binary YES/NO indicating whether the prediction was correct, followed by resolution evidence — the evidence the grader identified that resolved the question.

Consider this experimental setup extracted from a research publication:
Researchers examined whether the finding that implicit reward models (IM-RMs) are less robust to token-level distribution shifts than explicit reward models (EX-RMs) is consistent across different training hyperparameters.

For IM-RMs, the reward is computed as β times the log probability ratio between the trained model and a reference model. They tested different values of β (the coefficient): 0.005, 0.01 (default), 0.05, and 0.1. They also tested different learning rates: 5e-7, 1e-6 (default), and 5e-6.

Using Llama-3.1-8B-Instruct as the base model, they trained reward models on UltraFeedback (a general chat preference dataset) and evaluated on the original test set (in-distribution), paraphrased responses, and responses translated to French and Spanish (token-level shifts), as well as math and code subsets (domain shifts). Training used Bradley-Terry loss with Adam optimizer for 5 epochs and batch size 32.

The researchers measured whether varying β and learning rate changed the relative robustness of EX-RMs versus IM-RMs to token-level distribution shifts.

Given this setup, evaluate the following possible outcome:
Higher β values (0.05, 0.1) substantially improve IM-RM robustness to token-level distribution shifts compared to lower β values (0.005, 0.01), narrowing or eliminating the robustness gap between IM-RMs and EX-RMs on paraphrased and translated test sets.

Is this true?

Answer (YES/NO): NO